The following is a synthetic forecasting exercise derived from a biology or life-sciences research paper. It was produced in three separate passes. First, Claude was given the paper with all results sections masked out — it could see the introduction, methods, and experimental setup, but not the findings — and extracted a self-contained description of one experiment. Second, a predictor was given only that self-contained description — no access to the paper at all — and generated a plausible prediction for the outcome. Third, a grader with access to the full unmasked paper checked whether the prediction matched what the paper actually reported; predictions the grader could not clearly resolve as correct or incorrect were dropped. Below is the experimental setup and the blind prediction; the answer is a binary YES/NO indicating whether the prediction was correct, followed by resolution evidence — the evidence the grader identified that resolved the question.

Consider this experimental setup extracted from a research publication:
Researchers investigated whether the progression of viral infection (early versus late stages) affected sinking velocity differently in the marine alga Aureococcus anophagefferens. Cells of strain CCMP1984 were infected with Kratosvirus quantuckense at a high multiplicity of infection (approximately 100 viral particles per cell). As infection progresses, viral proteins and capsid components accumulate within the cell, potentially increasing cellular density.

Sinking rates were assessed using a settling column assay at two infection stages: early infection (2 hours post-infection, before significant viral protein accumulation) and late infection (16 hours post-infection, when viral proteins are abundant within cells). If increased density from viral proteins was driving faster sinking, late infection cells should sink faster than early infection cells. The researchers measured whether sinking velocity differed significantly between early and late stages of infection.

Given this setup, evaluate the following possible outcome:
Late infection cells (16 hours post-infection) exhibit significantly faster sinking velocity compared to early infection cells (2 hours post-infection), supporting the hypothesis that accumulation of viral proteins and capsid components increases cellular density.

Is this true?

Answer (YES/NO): NO